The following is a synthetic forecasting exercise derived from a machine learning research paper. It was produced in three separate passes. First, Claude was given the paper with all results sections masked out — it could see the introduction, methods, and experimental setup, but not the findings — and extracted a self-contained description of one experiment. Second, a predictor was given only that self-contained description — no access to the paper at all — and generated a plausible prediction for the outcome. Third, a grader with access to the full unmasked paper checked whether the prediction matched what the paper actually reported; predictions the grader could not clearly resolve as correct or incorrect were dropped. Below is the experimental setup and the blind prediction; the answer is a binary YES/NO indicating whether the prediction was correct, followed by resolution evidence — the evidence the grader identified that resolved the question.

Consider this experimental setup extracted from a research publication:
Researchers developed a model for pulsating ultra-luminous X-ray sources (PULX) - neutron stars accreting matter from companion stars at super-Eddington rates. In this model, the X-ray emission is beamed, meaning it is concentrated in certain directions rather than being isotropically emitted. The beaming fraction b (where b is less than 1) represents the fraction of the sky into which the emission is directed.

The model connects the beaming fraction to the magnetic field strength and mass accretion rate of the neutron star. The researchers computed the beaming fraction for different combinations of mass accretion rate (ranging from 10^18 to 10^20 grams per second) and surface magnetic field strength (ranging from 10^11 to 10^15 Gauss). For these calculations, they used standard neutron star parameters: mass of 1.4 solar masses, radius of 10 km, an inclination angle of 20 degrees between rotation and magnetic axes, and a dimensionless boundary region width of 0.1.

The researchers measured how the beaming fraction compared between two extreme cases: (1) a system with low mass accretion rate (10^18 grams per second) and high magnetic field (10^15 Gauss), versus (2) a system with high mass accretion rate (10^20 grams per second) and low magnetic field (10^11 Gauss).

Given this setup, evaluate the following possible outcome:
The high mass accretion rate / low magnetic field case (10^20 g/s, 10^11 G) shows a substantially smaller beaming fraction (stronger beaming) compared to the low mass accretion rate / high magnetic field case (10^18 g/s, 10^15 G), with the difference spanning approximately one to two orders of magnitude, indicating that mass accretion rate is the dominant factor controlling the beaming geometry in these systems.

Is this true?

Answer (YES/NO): NO